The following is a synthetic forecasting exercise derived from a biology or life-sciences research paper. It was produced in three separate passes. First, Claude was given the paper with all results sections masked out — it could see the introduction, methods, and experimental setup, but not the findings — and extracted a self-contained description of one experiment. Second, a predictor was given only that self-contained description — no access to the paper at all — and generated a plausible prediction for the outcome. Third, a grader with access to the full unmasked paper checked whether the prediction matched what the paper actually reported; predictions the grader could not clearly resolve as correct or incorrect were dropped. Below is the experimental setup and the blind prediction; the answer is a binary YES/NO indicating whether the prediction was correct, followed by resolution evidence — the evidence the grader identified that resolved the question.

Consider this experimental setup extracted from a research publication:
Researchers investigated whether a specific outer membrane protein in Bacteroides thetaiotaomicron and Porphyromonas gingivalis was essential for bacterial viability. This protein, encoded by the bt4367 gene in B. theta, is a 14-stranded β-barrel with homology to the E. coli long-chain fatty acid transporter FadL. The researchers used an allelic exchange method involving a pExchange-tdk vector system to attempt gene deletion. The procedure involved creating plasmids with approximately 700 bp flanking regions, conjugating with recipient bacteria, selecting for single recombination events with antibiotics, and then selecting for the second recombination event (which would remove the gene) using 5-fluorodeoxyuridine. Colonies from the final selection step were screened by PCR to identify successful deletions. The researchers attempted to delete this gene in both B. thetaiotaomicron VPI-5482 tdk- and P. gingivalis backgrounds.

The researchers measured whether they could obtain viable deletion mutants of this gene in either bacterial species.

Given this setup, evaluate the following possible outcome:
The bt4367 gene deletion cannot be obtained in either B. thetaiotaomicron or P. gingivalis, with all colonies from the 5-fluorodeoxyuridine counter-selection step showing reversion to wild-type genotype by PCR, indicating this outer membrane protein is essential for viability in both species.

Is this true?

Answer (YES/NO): NO